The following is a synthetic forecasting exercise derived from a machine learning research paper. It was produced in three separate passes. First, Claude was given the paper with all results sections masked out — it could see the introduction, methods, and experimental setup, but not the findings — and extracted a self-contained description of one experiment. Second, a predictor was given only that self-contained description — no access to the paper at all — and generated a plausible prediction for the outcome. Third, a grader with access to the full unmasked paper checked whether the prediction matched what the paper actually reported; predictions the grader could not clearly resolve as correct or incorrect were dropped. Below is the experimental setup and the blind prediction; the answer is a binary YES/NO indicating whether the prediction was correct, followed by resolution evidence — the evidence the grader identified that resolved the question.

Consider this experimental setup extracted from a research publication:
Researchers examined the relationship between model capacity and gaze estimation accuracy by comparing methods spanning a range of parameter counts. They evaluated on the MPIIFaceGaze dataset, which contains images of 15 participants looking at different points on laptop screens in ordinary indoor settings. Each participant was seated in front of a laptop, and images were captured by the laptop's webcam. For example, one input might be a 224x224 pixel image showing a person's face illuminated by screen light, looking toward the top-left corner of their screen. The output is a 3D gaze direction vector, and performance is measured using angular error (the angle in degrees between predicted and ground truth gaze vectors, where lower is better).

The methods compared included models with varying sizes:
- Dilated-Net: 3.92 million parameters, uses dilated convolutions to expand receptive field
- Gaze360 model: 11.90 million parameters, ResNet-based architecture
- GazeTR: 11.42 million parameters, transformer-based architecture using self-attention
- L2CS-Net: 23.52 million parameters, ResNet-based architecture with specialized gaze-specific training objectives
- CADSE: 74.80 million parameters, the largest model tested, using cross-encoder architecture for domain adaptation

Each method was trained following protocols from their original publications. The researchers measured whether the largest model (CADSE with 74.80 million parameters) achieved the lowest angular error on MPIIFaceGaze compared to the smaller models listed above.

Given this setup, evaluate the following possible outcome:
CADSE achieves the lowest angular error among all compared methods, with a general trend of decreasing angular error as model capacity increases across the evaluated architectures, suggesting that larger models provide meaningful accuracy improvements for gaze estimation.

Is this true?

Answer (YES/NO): NO